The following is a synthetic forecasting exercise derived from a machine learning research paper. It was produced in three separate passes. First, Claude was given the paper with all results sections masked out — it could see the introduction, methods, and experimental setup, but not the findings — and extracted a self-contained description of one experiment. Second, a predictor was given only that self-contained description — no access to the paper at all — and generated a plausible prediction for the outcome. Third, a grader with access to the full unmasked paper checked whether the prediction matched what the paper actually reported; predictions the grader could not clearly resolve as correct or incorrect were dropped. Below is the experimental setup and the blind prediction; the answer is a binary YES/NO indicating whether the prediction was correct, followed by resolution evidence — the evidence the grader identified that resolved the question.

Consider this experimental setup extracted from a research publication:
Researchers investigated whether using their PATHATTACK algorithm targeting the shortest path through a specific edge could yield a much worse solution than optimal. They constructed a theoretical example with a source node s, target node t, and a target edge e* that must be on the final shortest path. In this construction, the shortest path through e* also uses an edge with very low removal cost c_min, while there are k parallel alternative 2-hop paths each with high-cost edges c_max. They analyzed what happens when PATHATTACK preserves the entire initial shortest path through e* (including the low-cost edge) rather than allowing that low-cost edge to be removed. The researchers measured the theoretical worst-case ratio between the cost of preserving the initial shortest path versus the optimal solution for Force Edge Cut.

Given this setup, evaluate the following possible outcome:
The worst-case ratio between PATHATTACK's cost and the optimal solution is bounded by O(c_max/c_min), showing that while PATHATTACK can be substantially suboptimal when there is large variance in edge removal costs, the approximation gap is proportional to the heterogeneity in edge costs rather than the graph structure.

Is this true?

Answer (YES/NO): NO